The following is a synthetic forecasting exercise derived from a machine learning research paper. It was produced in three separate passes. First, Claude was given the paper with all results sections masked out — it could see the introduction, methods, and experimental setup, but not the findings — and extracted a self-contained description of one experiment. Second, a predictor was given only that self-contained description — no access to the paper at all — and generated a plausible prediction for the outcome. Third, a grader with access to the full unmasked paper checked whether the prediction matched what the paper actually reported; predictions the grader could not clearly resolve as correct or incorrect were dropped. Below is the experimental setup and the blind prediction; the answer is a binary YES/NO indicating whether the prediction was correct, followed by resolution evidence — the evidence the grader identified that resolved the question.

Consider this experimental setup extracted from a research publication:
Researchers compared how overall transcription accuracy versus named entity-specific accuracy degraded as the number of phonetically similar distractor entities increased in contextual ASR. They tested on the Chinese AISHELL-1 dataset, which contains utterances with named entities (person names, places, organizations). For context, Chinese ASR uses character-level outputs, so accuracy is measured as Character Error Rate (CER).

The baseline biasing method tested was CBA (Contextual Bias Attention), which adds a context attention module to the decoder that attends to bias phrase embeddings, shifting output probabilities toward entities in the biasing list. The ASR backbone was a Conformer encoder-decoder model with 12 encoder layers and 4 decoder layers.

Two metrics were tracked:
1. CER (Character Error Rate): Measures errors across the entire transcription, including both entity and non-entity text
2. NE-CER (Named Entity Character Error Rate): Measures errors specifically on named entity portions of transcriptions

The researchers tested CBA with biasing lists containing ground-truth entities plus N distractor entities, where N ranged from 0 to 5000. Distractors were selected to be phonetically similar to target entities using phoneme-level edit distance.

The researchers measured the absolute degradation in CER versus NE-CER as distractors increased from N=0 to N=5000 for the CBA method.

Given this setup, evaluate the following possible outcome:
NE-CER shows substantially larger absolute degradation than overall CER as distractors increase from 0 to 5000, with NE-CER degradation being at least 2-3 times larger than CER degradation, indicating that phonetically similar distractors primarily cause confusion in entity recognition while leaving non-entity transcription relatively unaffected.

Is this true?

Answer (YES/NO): YES